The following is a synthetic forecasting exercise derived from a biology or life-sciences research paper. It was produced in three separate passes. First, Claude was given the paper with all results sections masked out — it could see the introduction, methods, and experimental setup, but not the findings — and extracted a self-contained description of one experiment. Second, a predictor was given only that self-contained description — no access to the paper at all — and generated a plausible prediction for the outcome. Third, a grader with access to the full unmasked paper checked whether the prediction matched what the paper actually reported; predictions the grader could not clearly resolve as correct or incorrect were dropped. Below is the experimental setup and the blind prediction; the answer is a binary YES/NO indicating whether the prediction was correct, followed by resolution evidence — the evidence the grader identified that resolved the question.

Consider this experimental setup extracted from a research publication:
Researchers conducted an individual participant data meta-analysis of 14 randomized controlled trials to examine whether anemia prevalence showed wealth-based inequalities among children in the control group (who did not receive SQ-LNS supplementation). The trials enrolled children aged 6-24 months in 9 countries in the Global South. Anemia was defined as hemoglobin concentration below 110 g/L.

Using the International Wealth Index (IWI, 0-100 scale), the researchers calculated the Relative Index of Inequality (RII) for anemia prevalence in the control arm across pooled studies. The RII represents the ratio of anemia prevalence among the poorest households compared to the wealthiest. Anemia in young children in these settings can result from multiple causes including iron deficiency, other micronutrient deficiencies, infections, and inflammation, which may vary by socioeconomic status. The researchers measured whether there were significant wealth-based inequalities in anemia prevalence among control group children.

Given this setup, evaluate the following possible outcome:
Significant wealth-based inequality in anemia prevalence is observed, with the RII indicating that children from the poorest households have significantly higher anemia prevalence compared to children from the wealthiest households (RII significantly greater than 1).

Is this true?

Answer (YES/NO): NO